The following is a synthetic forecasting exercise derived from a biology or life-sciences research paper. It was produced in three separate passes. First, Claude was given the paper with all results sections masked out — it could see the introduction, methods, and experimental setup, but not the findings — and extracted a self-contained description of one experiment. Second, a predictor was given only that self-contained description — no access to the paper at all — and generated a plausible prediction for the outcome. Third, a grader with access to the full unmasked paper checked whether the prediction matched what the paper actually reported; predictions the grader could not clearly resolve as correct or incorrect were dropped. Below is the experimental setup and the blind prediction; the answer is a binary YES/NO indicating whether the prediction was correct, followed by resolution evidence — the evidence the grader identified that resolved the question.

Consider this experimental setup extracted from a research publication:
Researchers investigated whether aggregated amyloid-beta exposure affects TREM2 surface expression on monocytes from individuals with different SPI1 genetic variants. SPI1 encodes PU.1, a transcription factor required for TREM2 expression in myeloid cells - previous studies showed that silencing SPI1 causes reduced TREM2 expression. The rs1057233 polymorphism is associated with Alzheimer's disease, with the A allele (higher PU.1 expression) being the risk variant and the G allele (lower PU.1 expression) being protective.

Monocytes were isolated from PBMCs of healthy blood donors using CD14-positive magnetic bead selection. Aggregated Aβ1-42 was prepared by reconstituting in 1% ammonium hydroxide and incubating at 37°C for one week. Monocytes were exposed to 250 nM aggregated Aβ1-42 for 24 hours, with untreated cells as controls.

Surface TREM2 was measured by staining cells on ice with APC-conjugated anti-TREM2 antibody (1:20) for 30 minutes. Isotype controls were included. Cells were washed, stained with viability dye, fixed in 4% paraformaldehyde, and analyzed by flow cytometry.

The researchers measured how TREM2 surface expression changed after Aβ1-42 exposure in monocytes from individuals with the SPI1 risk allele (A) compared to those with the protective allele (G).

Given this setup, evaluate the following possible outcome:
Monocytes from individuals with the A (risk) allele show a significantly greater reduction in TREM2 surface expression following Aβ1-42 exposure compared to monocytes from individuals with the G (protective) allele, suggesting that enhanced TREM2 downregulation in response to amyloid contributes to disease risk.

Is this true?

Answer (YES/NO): YES